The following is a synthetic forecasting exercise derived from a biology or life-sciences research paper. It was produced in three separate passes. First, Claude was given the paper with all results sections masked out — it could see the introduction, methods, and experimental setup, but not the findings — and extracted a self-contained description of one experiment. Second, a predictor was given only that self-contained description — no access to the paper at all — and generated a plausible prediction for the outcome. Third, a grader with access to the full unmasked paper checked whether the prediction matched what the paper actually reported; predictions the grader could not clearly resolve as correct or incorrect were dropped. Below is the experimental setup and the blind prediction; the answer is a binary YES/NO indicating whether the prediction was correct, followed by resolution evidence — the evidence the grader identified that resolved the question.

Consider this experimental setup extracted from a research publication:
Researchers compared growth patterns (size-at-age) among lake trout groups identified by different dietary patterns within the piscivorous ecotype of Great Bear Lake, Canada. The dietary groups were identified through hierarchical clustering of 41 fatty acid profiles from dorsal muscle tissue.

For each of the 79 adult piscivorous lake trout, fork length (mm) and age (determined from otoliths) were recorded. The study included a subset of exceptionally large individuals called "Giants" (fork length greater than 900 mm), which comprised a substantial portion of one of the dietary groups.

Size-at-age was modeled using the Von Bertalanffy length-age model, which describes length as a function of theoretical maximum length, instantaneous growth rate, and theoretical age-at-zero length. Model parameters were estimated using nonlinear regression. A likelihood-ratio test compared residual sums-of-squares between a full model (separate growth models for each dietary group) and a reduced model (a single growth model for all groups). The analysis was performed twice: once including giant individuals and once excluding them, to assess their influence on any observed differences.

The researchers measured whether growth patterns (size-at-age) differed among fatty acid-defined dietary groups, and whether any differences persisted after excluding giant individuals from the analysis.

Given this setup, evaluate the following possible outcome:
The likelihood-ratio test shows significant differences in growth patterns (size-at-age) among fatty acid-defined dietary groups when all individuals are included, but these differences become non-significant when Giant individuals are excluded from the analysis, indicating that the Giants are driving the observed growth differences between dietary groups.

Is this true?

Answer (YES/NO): NO